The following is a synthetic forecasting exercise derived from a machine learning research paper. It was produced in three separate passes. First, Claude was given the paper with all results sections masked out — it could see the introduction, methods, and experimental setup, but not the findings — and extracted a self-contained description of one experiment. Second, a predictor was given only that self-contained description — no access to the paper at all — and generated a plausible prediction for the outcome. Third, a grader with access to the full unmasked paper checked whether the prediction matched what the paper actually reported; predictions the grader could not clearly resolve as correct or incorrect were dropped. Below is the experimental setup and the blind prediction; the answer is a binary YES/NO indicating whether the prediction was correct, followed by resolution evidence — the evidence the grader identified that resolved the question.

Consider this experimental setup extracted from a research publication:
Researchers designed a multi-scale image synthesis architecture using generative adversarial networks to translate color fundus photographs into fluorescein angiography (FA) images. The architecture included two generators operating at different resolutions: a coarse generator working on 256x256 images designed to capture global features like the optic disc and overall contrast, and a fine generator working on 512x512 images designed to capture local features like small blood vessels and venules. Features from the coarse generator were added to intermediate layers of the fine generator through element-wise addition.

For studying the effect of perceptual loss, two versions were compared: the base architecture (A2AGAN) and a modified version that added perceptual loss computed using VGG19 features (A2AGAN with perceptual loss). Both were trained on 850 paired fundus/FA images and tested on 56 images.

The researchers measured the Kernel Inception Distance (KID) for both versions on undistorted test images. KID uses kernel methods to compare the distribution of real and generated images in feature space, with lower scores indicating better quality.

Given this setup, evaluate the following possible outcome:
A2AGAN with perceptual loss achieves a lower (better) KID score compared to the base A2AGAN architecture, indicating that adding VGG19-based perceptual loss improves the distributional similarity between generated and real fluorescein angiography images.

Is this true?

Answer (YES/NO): YES